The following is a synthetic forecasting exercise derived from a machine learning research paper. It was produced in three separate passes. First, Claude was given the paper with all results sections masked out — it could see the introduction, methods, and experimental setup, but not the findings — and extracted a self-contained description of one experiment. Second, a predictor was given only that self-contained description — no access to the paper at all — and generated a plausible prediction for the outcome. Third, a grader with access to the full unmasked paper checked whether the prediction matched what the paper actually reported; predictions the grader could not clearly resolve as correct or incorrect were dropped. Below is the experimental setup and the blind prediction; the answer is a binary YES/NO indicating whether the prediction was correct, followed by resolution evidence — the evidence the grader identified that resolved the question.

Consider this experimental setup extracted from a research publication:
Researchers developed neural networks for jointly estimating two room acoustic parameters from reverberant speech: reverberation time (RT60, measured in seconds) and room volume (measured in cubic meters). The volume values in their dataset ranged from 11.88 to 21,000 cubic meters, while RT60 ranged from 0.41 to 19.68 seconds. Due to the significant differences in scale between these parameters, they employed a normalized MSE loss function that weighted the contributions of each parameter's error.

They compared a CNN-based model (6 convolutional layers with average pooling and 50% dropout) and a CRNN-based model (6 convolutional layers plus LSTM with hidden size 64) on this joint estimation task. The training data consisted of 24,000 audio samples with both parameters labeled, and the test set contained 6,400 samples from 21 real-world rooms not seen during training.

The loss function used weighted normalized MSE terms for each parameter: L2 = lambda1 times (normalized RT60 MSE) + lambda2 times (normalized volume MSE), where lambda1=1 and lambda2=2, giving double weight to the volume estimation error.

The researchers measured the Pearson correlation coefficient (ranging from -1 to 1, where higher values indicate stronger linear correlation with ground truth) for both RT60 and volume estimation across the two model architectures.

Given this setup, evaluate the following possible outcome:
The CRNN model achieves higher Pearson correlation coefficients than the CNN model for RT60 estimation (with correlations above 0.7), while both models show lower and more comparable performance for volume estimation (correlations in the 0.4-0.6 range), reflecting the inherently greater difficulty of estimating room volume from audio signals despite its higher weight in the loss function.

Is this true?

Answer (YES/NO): NO